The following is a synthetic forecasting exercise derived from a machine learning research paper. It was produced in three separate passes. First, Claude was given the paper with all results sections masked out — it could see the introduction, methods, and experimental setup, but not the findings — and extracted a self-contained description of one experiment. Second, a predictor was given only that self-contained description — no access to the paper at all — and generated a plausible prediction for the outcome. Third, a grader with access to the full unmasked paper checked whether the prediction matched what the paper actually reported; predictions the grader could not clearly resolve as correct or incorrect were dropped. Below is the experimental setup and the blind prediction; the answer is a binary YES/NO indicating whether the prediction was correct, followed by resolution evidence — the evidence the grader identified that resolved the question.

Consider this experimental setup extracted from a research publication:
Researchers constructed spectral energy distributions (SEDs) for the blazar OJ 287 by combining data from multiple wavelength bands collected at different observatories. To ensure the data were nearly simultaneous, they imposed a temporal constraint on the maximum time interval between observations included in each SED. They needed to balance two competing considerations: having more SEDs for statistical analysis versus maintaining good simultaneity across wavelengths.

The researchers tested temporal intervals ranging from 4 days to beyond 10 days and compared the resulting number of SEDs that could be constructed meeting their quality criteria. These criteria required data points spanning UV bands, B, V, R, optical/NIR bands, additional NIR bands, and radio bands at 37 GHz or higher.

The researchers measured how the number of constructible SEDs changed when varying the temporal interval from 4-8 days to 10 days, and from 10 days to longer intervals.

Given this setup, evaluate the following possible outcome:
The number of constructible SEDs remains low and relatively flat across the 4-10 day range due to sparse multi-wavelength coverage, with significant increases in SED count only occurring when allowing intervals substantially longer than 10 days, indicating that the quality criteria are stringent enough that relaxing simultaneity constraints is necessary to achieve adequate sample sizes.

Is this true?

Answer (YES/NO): NO